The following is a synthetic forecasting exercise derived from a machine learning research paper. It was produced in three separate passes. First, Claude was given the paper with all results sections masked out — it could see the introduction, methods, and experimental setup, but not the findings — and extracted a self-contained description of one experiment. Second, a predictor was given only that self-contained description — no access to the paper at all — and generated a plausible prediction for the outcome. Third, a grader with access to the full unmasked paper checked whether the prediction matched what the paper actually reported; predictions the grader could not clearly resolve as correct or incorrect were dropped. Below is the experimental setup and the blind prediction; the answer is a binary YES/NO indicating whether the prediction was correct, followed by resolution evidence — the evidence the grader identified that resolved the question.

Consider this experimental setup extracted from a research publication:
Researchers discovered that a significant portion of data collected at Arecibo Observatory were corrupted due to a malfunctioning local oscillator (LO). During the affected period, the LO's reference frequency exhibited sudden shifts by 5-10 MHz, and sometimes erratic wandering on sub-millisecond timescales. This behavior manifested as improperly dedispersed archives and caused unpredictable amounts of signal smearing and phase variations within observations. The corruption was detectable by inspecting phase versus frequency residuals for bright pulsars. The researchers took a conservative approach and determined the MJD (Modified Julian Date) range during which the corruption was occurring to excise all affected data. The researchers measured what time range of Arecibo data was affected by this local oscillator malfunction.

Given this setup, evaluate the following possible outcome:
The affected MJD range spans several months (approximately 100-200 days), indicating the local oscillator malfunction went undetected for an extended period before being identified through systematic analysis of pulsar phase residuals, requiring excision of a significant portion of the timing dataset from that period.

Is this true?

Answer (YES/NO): NO